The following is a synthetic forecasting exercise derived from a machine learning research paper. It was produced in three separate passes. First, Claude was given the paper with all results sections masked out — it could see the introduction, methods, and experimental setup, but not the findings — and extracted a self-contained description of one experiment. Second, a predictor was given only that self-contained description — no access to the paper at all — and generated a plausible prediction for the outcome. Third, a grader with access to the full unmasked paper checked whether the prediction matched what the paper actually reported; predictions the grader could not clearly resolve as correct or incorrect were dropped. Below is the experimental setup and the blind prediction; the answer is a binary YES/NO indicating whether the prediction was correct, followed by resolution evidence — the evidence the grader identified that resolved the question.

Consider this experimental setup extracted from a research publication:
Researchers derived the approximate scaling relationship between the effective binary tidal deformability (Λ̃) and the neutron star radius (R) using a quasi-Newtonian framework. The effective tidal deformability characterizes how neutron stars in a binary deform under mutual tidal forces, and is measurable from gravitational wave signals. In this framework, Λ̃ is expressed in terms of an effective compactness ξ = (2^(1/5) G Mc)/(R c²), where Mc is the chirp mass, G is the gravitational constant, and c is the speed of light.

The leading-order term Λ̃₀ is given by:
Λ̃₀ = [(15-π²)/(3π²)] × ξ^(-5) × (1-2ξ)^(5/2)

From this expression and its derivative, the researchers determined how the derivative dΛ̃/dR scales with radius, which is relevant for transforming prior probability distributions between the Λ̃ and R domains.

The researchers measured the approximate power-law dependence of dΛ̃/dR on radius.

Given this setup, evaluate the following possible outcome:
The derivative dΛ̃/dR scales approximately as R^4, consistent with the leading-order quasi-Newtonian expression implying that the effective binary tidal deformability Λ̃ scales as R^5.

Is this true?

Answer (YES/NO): NO